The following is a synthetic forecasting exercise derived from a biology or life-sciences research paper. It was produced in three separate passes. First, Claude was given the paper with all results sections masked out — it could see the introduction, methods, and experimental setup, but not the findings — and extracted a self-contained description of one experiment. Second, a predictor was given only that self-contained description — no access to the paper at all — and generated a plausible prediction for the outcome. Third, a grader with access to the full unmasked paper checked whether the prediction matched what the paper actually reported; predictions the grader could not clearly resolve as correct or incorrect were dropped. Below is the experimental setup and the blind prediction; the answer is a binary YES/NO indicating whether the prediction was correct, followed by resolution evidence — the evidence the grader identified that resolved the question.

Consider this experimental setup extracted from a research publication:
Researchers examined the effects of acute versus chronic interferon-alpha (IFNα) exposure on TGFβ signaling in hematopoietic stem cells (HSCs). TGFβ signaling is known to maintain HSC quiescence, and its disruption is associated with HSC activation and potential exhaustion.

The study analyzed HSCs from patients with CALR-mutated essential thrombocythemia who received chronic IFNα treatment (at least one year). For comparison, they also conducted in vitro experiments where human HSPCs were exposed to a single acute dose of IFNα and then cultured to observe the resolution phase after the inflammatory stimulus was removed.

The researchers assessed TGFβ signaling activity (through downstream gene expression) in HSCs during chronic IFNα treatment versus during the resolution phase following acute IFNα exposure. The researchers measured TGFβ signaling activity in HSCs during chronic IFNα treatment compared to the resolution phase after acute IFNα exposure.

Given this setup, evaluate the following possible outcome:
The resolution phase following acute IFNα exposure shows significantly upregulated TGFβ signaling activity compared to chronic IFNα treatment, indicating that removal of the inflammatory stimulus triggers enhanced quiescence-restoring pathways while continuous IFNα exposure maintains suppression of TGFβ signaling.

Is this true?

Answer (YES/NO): YES